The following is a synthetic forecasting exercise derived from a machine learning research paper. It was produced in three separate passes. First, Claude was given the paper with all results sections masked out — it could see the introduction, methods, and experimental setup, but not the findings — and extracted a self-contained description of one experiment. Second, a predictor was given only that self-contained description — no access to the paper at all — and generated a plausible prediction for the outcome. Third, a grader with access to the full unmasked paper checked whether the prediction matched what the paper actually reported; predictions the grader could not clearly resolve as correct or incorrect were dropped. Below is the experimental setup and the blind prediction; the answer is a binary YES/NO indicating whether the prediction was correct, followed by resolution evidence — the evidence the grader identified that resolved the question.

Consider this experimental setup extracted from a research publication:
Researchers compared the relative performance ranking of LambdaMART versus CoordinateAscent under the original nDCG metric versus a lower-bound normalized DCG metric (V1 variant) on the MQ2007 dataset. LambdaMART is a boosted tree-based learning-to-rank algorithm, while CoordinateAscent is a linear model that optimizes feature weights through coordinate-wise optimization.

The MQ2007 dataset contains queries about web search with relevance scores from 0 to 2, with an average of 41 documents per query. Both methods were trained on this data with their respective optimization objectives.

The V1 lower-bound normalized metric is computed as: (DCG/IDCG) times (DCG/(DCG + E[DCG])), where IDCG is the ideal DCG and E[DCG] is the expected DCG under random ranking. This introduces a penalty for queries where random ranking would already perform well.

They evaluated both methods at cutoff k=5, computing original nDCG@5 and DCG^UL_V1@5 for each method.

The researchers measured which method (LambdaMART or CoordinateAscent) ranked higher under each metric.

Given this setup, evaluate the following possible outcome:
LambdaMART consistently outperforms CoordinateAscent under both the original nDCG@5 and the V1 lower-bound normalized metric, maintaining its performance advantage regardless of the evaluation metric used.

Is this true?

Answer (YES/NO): NO